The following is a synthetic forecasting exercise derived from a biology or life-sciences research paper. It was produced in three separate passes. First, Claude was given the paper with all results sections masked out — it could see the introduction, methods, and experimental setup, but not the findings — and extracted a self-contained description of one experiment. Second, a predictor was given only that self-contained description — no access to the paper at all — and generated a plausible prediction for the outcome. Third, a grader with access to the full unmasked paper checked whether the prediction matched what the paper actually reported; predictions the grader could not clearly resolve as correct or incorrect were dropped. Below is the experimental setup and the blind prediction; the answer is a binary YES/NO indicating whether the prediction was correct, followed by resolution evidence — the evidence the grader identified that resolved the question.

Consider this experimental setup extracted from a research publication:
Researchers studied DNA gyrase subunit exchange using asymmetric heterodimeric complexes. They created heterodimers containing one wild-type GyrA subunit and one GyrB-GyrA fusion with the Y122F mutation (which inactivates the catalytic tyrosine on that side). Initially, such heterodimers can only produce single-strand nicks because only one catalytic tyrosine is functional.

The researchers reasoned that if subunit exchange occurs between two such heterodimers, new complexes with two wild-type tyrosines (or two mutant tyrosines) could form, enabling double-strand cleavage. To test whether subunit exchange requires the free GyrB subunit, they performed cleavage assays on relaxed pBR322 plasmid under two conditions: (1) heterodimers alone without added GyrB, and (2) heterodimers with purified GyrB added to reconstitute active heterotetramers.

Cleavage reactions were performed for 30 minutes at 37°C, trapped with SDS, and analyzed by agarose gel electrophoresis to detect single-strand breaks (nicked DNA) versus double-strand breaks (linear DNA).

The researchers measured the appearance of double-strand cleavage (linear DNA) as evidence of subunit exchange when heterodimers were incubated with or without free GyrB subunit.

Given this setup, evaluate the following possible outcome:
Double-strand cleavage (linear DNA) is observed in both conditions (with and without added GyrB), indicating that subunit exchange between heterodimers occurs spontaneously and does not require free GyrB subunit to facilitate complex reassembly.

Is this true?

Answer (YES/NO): NO